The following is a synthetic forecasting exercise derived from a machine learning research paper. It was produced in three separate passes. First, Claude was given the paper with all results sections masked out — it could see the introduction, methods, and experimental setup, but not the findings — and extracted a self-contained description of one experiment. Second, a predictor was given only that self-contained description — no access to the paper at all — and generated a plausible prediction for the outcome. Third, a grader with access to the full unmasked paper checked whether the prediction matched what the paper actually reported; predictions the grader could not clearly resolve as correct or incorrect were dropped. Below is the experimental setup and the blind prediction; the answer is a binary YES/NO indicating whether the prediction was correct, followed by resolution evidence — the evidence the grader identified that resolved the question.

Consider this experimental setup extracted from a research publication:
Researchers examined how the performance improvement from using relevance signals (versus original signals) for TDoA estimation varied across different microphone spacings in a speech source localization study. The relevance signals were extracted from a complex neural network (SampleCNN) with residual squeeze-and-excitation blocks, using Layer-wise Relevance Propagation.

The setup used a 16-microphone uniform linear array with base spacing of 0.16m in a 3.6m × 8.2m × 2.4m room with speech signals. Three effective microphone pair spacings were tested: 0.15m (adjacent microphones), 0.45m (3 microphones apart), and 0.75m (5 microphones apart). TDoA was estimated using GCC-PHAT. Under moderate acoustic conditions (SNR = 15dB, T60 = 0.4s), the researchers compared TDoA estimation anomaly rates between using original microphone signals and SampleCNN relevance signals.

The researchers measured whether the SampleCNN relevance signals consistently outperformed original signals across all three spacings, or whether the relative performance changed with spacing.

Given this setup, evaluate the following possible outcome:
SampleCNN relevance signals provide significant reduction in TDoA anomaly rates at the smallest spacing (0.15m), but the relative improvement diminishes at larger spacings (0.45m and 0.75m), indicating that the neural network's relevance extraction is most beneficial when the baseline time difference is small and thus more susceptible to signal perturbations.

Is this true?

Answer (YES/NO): NO